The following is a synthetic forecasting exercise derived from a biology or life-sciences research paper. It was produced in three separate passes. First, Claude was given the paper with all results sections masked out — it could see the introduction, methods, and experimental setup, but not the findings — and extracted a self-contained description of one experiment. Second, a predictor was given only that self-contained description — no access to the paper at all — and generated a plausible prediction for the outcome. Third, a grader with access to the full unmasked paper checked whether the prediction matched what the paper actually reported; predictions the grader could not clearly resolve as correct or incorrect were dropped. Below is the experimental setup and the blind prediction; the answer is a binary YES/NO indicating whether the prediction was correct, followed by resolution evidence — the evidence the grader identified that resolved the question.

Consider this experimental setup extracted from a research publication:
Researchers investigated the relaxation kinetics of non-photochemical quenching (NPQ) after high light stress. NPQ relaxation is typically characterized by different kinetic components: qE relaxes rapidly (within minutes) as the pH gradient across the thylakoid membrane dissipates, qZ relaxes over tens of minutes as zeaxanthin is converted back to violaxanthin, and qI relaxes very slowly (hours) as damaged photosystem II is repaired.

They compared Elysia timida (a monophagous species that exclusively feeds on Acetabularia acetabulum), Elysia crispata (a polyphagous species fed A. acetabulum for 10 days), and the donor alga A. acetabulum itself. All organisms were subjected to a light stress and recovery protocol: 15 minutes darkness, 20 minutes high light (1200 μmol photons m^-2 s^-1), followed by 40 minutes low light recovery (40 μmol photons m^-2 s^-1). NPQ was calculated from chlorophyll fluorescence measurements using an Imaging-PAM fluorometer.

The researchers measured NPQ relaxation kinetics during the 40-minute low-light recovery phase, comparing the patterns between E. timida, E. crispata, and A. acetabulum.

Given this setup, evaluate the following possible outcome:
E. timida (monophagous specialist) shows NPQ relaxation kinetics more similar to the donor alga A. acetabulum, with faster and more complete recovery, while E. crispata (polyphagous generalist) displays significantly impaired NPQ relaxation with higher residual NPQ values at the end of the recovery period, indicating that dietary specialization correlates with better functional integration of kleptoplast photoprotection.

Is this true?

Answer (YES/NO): YES